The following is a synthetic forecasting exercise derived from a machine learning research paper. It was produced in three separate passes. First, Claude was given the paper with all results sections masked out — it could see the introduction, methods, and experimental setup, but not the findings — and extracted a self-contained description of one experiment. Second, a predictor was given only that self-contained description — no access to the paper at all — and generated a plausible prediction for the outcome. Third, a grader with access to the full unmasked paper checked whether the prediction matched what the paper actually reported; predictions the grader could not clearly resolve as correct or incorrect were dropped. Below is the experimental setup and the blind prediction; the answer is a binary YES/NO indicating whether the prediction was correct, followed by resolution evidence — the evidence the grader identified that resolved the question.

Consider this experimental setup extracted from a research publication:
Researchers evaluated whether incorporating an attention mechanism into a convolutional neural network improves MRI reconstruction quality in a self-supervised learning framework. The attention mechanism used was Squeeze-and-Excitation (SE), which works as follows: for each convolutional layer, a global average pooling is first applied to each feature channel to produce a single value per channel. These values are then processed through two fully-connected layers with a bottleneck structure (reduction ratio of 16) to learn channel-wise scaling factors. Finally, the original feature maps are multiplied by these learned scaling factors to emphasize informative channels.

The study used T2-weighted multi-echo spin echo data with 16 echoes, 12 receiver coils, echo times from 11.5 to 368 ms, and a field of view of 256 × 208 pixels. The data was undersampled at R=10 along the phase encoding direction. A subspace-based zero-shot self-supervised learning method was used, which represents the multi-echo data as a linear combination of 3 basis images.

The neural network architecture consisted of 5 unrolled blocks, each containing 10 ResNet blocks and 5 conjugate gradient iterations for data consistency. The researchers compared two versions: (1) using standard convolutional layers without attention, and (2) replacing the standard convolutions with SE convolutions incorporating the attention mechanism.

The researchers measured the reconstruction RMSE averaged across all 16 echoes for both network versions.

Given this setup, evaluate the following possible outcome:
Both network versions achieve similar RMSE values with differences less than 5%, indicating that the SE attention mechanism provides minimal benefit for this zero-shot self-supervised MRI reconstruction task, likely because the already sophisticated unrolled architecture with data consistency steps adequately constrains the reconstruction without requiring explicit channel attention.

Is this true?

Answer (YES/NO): NO